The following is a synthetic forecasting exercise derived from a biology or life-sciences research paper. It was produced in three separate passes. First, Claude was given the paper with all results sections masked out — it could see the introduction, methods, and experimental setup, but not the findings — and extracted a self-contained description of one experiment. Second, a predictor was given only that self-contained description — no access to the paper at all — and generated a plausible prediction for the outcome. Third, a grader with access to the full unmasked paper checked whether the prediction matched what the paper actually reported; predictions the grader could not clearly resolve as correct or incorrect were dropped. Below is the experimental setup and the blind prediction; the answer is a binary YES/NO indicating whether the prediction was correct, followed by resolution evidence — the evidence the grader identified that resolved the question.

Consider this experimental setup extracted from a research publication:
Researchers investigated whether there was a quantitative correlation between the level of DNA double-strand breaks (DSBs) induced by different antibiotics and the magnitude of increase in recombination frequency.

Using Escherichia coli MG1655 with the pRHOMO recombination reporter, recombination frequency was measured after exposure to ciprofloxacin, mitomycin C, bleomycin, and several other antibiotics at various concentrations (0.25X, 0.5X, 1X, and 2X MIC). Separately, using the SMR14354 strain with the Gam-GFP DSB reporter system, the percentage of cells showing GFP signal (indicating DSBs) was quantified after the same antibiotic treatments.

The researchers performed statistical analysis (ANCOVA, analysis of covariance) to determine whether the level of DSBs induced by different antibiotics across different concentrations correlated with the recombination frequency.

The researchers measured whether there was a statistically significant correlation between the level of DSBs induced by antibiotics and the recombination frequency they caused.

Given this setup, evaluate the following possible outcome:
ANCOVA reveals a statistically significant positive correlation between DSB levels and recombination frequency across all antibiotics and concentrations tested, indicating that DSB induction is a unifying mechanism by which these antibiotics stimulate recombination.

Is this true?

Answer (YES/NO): YES